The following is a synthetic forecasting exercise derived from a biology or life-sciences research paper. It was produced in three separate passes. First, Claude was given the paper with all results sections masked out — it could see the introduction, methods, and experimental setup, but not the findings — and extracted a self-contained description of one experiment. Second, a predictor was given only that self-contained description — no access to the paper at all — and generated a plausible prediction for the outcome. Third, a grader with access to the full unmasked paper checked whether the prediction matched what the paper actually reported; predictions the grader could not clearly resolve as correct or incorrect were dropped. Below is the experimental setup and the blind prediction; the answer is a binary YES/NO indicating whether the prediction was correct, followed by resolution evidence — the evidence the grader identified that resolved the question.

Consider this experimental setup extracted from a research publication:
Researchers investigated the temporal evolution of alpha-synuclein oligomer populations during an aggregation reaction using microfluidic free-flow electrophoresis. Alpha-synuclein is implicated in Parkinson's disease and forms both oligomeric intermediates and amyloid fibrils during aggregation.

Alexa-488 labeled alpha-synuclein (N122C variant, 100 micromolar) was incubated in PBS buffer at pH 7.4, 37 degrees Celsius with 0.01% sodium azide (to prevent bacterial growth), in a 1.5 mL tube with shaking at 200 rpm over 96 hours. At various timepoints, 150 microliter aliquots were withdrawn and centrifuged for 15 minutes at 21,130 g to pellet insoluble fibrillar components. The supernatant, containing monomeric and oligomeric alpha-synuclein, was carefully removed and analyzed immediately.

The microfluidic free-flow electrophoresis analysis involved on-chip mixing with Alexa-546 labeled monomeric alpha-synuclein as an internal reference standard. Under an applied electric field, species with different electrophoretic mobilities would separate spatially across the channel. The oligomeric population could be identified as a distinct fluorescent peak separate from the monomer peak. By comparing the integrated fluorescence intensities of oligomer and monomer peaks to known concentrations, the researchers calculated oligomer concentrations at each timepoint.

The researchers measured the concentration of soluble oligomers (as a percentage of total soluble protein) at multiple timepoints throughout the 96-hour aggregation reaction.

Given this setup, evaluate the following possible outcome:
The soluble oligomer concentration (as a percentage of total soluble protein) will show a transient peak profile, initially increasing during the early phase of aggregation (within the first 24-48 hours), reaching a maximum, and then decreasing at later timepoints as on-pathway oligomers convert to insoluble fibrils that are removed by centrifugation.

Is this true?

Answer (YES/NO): YES